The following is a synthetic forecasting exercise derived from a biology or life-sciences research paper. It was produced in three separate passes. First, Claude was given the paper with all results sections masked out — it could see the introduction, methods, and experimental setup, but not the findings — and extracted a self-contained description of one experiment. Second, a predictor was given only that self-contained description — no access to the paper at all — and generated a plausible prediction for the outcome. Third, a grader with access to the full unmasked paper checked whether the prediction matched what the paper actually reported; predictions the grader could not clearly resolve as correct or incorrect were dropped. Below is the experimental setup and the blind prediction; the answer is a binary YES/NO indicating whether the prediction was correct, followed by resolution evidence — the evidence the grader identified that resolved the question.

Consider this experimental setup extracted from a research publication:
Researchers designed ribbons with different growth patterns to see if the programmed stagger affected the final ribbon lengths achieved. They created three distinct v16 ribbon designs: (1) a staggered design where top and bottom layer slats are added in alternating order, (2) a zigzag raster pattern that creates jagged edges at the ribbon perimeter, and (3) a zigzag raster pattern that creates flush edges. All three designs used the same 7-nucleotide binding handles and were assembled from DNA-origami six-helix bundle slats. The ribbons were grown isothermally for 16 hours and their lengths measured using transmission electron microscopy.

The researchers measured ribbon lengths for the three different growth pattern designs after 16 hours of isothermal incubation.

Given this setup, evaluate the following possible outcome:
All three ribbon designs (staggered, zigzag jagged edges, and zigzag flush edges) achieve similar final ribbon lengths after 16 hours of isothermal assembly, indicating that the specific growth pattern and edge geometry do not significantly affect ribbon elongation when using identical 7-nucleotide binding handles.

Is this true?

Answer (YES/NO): YES